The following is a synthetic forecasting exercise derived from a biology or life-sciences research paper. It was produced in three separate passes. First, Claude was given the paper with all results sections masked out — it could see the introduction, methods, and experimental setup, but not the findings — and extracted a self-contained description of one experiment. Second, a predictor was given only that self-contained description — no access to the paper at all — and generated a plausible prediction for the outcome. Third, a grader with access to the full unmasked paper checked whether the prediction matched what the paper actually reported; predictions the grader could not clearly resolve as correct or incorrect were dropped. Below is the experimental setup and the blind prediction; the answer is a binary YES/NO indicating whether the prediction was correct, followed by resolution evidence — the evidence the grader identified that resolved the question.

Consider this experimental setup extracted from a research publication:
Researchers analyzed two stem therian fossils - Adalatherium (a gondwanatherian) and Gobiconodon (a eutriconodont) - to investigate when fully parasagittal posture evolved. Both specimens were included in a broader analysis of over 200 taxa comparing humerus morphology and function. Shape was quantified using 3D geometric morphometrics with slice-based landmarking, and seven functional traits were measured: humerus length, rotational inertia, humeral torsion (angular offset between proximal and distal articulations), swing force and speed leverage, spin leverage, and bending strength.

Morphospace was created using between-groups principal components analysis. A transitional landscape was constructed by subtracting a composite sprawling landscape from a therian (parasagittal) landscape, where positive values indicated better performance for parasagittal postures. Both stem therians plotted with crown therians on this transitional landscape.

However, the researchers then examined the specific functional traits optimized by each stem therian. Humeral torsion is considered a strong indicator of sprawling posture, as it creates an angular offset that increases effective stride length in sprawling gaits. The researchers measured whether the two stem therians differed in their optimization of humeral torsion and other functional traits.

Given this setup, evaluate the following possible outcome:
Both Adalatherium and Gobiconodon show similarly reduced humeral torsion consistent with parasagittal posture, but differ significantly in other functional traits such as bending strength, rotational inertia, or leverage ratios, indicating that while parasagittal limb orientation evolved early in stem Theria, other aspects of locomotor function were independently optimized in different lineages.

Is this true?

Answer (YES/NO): NO